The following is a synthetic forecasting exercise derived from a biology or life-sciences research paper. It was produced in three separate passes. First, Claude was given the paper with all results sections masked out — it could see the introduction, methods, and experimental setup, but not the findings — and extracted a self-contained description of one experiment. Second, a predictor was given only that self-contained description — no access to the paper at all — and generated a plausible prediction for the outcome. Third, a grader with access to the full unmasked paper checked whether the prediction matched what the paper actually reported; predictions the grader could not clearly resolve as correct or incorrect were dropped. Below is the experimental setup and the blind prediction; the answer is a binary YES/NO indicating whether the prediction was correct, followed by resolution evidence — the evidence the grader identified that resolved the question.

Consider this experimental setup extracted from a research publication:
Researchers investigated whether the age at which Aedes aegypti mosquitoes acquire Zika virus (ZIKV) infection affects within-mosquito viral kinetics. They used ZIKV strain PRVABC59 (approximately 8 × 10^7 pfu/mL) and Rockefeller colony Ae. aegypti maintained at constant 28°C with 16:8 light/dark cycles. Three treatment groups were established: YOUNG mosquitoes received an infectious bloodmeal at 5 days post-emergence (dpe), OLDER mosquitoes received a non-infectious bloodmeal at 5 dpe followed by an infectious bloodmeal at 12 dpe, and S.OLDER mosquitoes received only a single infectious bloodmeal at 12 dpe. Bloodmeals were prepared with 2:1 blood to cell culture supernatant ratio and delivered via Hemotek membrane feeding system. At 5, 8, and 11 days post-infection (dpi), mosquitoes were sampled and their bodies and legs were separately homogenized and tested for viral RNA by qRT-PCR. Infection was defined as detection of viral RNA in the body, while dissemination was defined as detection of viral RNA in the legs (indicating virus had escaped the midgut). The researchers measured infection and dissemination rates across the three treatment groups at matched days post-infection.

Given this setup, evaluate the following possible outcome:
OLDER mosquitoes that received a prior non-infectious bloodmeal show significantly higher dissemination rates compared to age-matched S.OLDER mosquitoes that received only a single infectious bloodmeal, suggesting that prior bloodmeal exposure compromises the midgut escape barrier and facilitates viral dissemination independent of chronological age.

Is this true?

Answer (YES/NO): NO